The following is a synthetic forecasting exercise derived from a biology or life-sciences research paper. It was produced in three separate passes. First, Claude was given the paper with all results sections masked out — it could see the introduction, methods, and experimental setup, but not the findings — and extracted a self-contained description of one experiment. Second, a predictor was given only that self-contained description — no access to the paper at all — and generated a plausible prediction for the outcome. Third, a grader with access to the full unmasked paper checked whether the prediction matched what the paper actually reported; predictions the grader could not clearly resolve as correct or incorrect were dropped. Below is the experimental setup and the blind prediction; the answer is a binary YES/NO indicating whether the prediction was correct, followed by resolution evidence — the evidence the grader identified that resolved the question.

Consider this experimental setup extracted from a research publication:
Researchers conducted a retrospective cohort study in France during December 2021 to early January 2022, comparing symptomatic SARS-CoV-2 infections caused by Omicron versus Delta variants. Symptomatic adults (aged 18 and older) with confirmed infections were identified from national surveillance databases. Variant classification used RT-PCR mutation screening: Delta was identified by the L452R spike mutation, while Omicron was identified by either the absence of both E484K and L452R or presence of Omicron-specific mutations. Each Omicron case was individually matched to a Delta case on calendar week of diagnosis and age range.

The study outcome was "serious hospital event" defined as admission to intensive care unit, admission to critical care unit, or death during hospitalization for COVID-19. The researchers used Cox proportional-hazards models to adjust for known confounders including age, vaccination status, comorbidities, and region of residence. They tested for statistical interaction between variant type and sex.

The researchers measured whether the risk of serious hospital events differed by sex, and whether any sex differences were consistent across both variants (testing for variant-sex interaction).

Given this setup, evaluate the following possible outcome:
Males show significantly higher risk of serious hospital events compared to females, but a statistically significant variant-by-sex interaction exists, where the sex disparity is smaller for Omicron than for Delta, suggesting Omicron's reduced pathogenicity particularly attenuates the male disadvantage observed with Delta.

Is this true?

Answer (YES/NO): NO